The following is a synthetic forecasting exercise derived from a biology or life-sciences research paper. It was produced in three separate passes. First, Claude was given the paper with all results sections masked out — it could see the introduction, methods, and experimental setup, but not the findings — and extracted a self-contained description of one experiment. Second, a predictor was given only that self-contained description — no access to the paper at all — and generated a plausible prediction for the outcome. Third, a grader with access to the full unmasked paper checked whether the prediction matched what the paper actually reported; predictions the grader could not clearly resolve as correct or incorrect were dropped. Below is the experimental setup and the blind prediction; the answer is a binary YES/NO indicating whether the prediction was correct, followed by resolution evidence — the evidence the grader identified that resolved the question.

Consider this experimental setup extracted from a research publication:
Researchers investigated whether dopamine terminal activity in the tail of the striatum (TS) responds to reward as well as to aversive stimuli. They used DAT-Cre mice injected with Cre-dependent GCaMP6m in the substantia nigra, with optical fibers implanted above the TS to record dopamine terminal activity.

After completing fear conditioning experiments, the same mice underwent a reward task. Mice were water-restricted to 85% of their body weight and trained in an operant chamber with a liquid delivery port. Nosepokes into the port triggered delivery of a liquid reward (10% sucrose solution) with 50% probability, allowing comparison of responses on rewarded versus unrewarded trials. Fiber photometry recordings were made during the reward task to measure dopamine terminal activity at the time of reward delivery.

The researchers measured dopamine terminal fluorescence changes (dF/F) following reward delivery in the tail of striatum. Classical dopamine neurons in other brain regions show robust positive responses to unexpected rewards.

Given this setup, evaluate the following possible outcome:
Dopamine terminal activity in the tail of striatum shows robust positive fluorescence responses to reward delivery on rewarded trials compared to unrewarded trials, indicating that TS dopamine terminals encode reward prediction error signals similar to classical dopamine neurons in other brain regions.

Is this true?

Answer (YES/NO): NO